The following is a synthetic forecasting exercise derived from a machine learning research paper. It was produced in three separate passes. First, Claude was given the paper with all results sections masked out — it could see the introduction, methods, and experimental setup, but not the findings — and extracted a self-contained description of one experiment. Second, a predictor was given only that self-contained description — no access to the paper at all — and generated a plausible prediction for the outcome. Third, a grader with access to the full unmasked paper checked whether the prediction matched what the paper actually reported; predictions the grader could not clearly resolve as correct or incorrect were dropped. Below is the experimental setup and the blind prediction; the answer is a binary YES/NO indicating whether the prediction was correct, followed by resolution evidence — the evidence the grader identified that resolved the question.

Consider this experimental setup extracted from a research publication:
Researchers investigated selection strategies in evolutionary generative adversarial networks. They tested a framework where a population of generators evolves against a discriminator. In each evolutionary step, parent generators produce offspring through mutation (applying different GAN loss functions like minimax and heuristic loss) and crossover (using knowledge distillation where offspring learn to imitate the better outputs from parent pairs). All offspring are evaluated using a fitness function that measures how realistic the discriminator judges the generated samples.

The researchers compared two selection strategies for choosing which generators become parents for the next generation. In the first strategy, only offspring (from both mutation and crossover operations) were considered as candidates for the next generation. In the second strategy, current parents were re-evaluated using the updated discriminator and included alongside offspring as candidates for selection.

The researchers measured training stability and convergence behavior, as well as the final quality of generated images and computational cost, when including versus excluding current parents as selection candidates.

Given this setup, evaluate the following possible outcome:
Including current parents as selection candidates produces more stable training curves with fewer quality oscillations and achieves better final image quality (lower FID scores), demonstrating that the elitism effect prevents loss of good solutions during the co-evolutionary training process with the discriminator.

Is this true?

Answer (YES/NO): NO